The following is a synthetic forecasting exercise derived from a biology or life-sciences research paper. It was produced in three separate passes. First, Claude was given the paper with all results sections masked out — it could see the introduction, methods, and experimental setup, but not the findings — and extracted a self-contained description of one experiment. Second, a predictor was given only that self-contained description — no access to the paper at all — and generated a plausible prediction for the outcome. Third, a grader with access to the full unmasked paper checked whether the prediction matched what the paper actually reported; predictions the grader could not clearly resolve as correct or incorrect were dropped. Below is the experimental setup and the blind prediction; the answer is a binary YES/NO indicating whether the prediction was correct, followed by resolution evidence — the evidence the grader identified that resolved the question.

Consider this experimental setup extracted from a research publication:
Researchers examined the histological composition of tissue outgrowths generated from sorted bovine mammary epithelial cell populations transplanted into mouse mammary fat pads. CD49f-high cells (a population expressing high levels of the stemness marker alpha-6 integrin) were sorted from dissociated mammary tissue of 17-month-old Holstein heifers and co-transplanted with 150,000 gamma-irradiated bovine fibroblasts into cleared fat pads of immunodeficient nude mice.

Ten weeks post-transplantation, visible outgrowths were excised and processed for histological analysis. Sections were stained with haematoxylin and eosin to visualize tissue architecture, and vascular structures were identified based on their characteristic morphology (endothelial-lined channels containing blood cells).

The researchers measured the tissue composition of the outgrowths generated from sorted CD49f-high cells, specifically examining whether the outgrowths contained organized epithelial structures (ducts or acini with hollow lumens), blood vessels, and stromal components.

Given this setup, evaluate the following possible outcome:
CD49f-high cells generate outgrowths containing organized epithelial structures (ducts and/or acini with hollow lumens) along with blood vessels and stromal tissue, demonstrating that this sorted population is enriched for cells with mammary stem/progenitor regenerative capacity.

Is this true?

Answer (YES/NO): NO